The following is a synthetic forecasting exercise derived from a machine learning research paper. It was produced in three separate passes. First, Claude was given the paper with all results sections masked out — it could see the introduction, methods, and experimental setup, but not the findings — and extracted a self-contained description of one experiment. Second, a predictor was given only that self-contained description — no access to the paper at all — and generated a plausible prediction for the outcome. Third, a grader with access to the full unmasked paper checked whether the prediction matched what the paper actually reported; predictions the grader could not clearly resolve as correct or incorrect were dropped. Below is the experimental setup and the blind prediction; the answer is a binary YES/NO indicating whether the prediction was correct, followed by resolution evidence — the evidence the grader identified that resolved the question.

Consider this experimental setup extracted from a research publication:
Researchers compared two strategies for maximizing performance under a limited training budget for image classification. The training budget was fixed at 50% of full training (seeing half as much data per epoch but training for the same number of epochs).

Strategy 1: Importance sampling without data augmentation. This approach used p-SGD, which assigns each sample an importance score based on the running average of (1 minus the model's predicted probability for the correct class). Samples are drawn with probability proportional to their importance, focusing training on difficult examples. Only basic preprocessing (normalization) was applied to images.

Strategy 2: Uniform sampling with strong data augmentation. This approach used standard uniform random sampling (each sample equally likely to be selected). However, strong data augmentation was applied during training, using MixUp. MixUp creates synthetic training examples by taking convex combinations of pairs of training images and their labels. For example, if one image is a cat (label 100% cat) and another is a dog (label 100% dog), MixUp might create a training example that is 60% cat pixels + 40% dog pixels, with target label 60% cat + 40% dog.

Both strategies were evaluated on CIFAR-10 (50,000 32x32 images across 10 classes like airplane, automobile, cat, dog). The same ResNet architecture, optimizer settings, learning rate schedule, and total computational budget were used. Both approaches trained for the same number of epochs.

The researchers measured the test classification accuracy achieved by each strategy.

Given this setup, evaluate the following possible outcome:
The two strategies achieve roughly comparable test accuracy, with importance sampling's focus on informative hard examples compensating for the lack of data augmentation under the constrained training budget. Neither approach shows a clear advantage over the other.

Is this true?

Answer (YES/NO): NO